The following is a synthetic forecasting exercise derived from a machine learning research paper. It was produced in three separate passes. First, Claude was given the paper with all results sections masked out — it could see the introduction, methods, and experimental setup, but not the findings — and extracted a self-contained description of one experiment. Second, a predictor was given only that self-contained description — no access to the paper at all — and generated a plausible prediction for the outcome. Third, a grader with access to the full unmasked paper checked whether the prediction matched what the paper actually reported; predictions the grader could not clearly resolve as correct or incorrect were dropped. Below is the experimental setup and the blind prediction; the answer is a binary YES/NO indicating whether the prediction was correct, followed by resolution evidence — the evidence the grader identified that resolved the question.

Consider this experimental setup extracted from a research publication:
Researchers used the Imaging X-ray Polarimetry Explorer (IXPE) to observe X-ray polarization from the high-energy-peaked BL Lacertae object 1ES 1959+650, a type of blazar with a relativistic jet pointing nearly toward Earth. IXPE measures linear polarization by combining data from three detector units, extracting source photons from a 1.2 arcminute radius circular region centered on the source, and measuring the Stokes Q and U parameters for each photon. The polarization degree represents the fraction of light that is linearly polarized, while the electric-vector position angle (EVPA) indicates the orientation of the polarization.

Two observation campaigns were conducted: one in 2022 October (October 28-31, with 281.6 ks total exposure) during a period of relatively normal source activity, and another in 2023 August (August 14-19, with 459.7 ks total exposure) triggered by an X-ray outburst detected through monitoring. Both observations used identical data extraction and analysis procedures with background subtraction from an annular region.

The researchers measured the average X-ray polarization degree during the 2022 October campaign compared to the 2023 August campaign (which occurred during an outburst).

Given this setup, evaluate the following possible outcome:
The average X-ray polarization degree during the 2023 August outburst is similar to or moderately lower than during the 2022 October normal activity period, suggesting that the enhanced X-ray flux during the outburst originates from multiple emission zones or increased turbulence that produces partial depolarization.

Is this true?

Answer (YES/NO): NO